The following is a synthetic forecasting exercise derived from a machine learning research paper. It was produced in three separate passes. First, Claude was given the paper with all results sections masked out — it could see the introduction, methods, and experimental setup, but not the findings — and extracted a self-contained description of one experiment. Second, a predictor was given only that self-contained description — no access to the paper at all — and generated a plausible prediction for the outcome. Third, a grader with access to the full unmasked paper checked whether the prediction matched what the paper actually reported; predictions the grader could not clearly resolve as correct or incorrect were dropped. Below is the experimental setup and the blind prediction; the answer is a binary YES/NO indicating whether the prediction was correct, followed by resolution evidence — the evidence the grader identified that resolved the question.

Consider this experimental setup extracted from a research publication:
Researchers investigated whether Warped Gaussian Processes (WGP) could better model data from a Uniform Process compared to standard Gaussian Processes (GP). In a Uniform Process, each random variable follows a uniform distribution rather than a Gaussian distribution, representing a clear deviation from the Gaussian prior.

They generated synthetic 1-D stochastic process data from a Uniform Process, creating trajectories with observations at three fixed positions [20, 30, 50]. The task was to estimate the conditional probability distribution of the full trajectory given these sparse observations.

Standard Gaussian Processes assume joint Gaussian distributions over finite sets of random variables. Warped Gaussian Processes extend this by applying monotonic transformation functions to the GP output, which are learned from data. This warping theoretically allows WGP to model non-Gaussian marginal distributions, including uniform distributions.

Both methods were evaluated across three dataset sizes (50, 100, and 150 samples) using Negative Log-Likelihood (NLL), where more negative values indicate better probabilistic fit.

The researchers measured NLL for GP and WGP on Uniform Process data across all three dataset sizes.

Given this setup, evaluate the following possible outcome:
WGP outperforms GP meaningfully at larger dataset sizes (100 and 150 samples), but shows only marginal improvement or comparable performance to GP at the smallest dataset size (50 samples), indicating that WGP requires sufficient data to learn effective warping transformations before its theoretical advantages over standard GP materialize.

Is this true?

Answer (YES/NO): NO